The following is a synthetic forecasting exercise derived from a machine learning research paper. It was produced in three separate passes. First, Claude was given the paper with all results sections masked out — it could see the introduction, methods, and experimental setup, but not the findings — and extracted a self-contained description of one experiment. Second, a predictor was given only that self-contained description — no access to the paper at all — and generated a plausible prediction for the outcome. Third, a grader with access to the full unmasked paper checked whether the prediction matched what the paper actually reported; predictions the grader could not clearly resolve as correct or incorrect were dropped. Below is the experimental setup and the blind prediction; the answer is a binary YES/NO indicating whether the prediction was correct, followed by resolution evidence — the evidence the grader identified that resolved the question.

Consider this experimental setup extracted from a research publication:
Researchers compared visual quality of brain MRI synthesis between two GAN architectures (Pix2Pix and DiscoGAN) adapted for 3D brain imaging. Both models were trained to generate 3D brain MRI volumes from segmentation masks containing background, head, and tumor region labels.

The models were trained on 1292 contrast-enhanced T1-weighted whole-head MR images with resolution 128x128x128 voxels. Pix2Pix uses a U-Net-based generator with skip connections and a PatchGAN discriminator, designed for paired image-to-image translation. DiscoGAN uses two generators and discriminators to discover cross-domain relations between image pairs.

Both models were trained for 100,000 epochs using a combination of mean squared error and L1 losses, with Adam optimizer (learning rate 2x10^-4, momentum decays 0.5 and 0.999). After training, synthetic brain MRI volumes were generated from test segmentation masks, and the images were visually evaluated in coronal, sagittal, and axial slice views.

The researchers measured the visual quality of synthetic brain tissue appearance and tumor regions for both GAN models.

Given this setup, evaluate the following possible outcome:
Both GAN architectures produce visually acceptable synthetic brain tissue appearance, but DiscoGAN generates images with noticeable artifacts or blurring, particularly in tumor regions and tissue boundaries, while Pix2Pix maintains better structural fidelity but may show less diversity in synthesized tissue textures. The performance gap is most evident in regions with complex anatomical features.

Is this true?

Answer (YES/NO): NO